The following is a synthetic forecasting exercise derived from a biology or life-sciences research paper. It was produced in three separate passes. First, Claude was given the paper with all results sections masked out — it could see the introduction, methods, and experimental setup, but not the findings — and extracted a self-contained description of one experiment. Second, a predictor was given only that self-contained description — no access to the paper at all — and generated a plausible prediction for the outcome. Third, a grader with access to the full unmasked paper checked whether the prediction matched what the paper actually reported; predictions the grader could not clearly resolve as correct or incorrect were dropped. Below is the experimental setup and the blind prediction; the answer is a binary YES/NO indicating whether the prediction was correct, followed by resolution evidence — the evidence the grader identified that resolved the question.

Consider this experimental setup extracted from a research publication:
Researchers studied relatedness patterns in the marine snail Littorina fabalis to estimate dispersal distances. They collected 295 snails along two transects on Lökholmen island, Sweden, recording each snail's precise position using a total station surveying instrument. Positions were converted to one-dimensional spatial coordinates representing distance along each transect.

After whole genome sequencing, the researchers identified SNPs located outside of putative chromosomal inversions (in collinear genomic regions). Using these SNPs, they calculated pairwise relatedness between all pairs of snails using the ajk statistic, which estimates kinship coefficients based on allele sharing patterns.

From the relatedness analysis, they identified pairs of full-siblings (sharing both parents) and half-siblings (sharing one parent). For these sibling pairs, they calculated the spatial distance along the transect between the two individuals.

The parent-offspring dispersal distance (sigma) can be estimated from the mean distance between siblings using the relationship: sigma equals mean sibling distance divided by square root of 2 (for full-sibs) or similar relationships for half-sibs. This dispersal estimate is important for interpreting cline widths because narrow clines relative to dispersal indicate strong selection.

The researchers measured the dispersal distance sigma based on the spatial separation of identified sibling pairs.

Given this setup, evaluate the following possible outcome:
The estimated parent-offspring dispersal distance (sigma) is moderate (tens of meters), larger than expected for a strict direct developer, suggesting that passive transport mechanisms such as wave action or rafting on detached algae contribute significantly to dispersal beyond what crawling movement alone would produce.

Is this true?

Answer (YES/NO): NO